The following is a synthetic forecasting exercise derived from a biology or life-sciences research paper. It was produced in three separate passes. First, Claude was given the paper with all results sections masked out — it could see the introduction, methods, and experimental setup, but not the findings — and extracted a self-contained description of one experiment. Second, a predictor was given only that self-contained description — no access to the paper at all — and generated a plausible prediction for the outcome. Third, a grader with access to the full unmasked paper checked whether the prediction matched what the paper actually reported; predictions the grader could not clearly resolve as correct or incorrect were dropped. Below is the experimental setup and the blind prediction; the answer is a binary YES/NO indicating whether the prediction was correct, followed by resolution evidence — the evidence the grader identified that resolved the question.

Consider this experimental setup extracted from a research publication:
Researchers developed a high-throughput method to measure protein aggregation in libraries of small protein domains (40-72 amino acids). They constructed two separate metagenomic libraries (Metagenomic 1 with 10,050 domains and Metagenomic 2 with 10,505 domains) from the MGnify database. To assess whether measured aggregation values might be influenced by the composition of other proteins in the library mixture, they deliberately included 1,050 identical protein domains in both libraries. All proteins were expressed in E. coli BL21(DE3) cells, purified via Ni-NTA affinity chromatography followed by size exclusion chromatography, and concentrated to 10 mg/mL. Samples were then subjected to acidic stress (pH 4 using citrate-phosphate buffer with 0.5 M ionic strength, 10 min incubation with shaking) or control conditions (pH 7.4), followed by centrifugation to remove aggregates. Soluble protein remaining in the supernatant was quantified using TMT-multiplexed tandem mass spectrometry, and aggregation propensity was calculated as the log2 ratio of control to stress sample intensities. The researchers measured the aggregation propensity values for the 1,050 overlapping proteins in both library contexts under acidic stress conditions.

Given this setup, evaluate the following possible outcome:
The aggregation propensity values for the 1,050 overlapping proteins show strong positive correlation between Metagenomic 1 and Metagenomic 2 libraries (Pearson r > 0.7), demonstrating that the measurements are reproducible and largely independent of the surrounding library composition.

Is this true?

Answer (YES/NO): YES